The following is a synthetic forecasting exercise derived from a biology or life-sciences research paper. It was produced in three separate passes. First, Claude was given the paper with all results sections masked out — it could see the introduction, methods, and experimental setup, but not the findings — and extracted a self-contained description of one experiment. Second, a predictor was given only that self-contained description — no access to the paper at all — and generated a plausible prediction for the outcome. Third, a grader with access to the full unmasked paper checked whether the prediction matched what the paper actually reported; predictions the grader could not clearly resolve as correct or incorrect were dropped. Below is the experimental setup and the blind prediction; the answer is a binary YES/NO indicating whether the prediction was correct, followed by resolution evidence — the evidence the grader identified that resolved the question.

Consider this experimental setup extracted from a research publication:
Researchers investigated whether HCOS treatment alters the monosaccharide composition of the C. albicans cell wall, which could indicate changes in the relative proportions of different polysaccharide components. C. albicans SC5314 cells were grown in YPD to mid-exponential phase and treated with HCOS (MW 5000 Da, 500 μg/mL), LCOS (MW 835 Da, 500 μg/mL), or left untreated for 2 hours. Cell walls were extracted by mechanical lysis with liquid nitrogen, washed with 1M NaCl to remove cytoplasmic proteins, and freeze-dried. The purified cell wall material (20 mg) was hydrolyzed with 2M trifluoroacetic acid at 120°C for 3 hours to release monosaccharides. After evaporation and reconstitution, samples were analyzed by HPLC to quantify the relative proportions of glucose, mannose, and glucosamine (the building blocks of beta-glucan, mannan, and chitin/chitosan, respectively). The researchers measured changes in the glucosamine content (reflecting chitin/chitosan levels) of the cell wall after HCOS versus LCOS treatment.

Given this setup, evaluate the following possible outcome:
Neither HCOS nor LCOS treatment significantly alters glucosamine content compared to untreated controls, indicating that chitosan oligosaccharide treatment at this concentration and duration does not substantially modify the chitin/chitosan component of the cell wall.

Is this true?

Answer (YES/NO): NO